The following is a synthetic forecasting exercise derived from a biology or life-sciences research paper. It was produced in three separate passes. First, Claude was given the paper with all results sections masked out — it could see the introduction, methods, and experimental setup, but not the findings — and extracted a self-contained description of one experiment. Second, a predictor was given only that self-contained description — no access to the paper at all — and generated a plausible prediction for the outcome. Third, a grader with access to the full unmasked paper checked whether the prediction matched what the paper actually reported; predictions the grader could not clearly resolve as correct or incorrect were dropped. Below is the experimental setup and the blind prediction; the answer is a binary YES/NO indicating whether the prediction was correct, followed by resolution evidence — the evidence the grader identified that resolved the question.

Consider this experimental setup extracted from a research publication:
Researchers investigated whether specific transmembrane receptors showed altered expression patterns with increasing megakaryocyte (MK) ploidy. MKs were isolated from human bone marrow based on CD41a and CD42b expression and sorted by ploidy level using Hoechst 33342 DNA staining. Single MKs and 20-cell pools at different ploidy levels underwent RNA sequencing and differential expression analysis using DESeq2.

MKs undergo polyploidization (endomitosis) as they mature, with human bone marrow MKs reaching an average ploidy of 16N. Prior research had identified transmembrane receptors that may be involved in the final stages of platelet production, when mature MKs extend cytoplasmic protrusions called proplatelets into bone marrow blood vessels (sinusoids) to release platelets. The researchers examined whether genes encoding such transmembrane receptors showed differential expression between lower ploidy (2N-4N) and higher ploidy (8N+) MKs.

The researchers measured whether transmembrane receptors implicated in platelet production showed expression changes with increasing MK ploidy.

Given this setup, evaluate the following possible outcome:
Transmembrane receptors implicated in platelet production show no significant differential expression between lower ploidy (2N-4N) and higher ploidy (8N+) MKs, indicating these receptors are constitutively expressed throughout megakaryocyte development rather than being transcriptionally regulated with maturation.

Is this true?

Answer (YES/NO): NO